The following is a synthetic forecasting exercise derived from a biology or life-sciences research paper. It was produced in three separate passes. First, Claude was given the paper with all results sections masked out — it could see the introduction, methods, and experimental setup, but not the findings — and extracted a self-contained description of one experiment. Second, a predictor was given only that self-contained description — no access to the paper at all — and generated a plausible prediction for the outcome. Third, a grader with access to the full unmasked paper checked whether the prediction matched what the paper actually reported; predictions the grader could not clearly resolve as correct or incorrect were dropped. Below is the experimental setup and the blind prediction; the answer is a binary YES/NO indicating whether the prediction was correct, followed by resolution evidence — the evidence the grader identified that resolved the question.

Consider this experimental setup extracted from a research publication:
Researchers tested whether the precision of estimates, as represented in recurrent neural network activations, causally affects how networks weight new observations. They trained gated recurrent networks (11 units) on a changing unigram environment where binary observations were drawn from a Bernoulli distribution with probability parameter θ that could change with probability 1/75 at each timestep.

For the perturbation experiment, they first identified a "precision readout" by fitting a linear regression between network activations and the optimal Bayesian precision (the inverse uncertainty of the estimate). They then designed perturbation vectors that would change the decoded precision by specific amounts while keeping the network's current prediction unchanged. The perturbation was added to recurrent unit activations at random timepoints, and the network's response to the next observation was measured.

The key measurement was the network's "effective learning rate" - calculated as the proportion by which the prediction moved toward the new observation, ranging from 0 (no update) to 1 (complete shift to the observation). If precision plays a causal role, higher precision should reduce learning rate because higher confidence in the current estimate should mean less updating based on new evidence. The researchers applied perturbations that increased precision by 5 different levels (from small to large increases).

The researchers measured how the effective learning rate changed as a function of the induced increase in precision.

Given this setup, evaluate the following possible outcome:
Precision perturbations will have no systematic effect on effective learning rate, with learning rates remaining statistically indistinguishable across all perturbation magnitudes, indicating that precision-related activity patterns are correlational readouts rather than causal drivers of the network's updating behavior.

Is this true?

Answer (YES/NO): NO